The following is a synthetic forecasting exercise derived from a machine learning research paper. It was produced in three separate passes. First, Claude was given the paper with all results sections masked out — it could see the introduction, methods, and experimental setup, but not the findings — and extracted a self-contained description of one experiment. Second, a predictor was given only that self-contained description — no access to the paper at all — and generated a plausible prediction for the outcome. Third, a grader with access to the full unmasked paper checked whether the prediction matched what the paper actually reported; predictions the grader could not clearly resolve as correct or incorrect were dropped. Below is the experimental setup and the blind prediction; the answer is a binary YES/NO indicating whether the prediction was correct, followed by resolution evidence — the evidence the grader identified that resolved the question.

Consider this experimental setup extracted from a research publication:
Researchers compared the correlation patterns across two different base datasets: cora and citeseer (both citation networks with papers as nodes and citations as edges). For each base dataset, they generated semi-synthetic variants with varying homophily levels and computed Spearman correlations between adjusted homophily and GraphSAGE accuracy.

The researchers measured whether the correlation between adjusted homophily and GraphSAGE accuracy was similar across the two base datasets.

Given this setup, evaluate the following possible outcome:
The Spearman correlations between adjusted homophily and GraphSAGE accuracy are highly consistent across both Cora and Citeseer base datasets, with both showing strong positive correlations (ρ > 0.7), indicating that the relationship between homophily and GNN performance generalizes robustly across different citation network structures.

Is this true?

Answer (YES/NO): NO